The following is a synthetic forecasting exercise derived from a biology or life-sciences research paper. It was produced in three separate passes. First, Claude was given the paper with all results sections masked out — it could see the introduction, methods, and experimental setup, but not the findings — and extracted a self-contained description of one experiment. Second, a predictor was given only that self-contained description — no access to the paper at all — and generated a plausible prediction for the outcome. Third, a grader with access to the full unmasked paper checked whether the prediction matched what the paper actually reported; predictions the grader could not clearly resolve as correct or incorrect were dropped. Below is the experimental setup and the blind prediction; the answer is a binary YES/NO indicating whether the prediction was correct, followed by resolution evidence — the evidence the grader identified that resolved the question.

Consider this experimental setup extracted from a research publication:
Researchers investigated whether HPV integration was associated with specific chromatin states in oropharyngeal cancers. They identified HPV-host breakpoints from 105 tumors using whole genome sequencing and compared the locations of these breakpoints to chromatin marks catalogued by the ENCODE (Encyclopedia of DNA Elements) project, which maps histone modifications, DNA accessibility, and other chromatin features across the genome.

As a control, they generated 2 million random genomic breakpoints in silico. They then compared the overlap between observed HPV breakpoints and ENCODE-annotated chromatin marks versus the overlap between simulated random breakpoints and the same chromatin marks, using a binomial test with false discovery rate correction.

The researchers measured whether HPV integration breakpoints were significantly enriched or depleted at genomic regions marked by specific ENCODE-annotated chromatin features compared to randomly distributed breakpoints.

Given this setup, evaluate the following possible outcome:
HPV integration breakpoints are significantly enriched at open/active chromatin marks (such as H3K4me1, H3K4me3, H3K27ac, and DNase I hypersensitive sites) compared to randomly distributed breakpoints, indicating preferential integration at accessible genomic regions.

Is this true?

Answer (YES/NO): YES